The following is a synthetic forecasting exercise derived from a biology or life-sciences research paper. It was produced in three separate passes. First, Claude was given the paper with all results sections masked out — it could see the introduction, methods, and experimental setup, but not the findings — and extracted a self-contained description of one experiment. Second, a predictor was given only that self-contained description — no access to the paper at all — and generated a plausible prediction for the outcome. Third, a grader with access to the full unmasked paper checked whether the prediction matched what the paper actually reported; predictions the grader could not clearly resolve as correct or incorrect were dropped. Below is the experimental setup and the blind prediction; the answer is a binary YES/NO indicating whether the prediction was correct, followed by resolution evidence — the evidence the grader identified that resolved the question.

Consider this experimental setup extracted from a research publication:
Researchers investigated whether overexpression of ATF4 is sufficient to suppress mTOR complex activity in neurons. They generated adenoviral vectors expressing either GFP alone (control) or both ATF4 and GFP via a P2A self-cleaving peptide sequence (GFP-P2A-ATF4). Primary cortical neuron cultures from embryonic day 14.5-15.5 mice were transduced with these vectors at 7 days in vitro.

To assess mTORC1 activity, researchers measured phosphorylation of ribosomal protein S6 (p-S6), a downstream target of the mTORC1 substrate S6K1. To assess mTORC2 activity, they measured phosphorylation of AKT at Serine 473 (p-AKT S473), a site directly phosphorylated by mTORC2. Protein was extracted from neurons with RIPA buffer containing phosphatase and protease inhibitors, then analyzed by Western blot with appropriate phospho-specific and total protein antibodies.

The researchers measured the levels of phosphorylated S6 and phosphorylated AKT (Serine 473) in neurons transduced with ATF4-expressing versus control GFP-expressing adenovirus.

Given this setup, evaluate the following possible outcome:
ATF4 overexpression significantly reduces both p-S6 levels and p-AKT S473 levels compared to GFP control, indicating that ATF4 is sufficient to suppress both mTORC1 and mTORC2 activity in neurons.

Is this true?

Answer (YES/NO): YES